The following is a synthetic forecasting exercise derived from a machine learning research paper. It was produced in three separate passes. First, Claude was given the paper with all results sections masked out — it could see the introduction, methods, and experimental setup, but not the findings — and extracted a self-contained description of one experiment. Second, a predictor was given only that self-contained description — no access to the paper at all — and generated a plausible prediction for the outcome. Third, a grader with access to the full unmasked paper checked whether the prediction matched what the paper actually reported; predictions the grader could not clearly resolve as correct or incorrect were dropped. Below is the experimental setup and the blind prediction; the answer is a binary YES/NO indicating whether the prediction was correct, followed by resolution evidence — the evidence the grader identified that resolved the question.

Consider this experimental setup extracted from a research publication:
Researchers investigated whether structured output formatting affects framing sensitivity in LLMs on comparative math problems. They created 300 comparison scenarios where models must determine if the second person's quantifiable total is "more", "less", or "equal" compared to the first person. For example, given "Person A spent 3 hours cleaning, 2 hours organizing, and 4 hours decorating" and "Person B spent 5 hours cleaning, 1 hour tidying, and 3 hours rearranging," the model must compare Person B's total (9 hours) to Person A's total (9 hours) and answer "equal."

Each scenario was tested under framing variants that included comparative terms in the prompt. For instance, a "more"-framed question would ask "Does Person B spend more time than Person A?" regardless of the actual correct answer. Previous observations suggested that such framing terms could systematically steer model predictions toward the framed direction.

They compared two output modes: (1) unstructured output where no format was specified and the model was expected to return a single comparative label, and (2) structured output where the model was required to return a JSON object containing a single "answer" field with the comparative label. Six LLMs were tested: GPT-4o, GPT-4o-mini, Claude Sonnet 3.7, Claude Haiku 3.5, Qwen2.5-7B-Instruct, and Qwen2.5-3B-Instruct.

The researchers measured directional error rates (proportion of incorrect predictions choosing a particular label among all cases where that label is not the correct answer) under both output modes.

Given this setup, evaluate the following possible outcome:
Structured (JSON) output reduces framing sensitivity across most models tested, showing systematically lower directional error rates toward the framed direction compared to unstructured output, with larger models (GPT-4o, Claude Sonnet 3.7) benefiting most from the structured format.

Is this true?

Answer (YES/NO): NO